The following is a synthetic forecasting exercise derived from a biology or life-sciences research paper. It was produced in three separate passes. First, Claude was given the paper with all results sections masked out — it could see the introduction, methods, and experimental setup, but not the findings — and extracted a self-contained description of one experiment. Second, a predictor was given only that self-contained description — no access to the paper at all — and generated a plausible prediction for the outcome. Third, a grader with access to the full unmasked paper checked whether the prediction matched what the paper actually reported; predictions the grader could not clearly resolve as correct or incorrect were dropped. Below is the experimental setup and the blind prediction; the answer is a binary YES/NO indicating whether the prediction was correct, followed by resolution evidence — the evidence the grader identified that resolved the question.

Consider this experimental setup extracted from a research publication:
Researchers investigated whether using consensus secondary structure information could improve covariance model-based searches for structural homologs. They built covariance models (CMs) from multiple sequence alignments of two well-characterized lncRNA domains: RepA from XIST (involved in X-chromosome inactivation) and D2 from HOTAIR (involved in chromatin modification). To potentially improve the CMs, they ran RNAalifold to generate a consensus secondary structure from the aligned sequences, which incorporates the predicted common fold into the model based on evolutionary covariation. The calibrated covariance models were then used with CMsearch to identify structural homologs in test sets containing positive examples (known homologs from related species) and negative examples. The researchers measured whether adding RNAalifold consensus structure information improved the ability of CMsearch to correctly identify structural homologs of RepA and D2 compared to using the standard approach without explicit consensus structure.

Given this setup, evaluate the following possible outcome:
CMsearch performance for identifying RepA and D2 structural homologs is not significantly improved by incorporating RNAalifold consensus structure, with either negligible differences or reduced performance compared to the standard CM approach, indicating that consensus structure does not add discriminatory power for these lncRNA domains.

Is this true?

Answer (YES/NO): YES